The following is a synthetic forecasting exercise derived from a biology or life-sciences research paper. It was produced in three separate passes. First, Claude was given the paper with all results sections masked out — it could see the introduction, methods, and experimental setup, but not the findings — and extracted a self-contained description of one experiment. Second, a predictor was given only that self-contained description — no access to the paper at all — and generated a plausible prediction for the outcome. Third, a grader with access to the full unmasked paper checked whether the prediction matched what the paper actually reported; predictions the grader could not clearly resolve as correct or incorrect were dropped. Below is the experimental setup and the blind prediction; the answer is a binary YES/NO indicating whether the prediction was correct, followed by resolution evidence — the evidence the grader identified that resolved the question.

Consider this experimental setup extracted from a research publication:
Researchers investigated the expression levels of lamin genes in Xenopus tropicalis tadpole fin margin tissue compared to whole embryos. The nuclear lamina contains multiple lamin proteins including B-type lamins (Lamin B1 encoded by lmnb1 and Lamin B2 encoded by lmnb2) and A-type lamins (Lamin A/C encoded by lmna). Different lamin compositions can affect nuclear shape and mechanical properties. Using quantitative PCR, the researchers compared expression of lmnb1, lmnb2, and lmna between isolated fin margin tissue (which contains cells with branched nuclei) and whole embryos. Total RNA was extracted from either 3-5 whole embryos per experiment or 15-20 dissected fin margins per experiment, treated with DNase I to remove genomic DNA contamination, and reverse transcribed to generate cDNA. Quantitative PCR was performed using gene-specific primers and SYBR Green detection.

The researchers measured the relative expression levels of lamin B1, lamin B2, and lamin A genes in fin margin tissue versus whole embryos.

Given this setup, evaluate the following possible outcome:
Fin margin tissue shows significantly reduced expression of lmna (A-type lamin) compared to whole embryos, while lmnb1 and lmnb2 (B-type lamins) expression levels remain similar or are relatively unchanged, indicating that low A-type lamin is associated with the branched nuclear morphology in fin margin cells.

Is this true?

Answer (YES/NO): NO